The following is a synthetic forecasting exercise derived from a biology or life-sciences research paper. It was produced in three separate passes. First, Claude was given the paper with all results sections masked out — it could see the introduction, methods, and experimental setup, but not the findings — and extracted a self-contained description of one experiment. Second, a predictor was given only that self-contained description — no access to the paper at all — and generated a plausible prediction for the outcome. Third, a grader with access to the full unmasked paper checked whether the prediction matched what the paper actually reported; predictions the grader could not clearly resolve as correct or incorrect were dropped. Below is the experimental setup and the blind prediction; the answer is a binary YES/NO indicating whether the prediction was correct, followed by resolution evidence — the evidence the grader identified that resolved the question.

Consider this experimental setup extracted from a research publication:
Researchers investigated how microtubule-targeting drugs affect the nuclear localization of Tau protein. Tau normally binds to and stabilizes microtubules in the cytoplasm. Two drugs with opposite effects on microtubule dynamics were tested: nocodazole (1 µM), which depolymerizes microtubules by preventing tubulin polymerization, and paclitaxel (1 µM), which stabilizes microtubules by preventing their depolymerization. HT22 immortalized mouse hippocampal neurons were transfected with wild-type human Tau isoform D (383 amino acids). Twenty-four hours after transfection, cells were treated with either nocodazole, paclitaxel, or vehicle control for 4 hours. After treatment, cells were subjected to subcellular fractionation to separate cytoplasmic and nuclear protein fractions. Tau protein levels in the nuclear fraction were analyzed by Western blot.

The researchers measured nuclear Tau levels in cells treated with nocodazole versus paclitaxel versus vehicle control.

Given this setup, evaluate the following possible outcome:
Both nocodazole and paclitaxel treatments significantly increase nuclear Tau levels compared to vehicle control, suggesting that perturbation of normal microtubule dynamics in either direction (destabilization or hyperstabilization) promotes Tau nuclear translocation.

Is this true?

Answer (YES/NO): YES